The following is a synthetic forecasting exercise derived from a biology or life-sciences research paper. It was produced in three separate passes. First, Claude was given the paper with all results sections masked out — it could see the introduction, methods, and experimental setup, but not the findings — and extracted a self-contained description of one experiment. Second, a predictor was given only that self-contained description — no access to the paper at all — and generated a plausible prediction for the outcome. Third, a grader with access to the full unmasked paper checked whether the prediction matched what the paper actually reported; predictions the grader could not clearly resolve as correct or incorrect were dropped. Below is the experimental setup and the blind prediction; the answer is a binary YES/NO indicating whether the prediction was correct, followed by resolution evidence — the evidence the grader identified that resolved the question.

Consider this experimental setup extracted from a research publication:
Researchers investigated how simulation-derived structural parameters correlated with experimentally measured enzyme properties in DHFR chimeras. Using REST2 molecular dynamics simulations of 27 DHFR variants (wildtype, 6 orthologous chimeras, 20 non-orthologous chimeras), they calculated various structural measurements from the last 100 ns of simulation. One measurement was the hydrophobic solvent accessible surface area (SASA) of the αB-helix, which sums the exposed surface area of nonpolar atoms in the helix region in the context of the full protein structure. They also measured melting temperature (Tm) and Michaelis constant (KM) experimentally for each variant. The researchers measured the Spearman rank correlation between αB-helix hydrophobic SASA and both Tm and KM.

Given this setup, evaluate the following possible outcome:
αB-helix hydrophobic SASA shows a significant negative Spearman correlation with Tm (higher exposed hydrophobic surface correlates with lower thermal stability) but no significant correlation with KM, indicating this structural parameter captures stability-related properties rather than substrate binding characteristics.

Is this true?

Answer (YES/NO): NO